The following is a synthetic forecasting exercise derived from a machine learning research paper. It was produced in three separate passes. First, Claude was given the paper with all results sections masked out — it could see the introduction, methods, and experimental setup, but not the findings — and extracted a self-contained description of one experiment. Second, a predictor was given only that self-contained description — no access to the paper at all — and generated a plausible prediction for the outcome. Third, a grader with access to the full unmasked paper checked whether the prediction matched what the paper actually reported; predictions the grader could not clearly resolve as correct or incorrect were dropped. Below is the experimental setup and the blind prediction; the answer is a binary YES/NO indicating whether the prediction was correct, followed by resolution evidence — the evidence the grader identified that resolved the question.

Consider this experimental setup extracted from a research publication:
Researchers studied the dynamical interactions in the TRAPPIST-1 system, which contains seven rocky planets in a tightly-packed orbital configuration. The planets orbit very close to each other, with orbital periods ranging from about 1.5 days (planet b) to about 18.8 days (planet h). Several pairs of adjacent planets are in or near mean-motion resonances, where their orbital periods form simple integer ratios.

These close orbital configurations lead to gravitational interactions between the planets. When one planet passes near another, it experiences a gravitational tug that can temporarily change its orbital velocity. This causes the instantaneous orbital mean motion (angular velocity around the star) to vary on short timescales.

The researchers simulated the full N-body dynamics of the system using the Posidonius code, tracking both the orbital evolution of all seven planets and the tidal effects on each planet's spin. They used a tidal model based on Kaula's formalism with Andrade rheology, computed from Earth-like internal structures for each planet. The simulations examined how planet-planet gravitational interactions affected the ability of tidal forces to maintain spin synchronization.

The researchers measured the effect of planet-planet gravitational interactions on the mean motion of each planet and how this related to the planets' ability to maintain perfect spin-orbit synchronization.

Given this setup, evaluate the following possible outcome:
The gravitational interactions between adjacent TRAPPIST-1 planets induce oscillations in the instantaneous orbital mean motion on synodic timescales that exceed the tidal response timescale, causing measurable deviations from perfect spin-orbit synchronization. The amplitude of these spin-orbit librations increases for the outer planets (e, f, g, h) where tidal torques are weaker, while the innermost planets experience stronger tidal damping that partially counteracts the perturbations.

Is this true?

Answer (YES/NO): NO